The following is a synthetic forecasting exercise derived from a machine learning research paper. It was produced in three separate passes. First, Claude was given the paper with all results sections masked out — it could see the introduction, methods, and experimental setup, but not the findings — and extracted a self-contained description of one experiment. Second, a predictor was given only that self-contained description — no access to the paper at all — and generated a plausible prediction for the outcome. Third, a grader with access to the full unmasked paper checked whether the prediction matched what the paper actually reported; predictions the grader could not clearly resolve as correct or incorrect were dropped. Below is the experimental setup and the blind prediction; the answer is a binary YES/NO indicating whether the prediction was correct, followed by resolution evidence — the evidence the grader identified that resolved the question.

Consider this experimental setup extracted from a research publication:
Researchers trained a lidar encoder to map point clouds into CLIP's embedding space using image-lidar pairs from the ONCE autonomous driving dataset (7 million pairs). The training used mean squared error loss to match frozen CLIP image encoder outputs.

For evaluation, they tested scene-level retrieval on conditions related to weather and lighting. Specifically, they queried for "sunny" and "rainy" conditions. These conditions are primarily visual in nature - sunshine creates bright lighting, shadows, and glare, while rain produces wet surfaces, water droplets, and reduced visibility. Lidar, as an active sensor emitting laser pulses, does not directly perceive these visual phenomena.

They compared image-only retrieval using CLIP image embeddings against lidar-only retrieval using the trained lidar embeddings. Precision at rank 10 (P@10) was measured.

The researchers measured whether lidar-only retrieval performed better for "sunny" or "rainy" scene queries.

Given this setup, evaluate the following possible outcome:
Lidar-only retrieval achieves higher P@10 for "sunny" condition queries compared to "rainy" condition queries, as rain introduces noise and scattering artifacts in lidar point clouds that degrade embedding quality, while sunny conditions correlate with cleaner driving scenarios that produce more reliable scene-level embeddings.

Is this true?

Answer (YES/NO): NO